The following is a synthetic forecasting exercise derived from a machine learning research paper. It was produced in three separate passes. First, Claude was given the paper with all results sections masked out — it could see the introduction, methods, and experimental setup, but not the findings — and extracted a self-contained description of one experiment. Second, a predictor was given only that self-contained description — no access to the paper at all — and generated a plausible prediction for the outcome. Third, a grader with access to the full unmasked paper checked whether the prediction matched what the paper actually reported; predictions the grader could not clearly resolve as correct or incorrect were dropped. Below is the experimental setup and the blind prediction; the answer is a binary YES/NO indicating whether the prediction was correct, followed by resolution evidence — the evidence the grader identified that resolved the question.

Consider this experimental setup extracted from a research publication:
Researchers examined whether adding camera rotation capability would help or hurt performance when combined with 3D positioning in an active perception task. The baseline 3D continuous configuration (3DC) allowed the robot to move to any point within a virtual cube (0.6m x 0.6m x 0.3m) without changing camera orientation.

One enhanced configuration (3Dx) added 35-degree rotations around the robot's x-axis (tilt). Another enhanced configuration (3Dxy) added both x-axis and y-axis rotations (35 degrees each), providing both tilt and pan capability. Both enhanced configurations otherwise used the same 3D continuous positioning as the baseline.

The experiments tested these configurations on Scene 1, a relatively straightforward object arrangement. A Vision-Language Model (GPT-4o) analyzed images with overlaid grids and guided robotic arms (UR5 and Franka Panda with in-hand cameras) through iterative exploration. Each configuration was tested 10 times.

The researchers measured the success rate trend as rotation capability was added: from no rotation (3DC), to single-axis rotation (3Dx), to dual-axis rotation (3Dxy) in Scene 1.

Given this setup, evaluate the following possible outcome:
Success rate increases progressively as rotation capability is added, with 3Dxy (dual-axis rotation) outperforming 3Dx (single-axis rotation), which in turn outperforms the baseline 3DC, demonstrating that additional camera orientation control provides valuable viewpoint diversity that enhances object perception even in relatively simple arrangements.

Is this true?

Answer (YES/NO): NO